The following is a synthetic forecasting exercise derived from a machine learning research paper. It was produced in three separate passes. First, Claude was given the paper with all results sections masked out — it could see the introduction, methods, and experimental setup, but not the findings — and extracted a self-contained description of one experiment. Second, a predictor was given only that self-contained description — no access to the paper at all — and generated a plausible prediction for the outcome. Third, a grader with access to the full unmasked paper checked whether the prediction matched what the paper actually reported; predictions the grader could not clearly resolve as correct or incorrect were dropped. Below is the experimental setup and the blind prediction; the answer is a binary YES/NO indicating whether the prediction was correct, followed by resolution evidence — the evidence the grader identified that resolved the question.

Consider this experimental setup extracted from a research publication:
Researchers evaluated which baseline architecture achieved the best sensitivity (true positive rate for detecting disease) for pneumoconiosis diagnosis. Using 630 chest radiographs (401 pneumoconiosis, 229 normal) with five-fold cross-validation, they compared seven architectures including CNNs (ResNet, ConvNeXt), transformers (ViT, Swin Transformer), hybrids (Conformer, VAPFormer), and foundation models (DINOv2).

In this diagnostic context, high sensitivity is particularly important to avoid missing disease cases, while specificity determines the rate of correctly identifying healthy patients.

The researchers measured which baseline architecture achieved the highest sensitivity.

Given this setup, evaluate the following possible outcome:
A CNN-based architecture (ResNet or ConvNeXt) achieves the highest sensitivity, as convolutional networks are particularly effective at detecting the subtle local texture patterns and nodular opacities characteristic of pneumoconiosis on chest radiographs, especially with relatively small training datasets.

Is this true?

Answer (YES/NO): YES